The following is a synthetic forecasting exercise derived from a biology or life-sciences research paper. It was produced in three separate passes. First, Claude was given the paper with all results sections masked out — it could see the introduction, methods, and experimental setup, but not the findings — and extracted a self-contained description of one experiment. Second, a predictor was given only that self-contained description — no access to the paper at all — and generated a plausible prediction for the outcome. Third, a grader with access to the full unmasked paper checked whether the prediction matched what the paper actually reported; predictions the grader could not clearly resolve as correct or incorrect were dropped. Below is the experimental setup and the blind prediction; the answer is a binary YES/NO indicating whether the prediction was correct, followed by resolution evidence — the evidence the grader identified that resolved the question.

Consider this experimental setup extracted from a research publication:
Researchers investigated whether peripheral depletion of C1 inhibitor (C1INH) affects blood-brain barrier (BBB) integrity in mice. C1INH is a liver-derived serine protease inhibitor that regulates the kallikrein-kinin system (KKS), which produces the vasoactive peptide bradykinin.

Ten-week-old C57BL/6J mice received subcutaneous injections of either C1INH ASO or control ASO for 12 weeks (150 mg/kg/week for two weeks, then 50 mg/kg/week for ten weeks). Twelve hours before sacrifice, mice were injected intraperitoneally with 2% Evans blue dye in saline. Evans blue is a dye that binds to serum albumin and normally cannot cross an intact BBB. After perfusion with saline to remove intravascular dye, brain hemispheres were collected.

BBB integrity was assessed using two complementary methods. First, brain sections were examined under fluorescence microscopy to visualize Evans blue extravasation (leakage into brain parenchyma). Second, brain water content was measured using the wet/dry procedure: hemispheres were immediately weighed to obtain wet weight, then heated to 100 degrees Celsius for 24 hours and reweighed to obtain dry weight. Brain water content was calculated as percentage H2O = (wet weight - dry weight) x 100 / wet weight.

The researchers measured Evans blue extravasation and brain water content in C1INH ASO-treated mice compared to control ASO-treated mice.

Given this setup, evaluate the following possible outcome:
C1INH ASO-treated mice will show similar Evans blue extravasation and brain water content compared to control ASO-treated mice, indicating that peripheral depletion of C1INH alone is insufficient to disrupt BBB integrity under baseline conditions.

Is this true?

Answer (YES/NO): NO